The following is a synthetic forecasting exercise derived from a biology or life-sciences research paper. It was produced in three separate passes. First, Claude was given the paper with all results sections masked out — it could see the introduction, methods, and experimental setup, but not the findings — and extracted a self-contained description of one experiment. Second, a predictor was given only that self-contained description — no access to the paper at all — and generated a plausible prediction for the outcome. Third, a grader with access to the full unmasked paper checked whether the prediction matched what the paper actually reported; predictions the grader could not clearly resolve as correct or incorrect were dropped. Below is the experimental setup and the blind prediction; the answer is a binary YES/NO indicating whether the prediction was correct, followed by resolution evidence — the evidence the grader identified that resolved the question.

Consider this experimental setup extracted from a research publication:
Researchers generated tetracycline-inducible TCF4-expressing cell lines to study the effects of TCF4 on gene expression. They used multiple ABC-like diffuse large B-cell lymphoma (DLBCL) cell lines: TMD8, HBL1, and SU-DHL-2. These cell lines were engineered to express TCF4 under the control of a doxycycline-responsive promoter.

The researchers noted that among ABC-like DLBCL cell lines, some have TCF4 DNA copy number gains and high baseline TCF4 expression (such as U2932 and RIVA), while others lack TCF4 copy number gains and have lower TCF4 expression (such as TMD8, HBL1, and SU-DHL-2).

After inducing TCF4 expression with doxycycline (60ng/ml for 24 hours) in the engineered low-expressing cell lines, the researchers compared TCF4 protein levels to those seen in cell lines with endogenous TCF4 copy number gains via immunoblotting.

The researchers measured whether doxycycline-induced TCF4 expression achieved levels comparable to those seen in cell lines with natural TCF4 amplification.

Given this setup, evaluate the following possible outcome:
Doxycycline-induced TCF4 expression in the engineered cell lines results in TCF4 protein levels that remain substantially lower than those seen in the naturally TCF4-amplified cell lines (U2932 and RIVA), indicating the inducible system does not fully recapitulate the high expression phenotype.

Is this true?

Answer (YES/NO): NO